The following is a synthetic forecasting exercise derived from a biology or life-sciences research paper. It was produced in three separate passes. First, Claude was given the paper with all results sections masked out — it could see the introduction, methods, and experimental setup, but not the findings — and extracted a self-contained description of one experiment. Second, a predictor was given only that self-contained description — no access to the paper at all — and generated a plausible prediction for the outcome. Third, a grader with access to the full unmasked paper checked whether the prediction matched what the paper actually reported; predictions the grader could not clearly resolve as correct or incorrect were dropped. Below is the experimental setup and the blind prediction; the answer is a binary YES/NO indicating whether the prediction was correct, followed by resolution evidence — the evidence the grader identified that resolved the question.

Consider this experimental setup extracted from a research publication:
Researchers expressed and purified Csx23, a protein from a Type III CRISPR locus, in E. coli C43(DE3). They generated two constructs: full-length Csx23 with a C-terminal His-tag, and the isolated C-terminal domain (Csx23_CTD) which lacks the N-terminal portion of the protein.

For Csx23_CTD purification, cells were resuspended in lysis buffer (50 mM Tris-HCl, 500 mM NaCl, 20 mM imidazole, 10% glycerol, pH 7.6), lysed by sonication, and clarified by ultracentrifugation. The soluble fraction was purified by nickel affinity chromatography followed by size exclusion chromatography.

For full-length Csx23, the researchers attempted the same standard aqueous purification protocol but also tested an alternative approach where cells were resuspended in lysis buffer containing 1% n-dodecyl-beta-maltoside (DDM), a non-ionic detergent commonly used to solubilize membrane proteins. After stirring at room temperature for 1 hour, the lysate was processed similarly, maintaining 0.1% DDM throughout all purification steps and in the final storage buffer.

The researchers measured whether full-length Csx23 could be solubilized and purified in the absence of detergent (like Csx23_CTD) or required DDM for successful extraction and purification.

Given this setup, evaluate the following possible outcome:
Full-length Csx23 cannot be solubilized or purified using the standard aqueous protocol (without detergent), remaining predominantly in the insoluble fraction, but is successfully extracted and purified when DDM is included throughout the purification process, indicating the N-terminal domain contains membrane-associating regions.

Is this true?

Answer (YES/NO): NO